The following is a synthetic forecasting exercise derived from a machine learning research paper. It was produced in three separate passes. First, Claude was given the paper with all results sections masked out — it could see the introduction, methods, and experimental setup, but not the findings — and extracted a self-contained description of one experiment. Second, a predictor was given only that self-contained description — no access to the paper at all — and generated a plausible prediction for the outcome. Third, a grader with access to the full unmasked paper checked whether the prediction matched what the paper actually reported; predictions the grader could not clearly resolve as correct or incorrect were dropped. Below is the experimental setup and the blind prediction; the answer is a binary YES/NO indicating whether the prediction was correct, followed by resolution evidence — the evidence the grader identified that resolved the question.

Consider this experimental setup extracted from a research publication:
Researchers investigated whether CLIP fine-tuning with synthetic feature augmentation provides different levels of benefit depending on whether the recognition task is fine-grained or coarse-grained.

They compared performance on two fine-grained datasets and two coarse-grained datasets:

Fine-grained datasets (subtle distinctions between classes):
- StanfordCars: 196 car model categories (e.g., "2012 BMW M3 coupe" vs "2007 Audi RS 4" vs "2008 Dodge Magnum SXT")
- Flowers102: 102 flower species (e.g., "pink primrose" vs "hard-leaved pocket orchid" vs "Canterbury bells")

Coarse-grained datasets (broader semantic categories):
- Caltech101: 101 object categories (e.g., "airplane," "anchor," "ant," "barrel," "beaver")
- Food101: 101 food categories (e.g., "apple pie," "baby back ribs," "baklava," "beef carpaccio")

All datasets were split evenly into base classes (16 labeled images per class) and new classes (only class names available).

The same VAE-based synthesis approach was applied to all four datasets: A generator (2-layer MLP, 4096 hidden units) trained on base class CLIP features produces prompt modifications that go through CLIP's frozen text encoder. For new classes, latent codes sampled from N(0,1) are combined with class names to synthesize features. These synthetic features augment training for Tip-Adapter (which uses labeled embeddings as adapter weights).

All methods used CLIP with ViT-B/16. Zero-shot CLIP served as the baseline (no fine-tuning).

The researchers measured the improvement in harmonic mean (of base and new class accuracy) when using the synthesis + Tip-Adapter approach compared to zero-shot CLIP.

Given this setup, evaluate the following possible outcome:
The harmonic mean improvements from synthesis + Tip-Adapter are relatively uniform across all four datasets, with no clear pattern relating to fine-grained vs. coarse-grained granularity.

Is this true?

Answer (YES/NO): NO